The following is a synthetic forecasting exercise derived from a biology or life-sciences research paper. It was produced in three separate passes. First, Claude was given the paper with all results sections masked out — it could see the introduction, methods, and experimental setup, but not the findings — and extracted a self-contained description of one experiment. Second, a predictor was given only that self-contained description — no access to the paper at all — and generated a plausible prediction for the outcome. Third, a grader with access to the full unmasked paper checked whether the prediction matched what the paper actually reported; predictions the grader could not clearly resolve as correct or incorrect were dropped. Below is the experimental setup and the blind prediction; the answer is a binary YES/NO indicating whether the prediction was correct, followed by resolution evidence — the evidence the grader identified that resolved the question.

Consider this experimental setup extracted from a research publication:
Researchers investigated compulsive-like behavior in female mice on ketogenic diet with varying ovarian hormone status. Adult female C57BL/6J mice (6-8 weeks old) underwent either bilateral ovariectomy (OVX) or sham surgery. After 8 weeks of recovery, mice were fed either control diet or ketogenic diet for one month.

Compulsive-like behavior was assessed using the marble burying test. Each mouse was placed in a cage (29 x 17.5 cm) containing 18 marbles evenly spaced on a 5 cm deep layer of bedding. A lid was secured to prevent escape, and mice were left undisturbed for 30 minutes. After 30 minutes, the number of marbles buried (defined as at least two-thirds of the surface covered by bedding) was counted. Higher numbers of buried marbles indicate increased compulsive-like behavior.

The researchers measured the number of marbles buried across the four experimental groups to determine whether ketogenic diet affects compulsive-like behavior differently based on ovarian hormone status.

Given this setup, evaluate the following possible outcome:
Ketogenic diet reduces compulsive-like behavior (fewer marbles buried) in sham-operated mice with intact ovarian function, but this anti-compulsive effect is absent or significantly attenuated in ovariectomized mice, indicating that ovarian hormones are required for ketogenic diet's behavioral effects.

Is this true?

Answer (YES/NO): NO